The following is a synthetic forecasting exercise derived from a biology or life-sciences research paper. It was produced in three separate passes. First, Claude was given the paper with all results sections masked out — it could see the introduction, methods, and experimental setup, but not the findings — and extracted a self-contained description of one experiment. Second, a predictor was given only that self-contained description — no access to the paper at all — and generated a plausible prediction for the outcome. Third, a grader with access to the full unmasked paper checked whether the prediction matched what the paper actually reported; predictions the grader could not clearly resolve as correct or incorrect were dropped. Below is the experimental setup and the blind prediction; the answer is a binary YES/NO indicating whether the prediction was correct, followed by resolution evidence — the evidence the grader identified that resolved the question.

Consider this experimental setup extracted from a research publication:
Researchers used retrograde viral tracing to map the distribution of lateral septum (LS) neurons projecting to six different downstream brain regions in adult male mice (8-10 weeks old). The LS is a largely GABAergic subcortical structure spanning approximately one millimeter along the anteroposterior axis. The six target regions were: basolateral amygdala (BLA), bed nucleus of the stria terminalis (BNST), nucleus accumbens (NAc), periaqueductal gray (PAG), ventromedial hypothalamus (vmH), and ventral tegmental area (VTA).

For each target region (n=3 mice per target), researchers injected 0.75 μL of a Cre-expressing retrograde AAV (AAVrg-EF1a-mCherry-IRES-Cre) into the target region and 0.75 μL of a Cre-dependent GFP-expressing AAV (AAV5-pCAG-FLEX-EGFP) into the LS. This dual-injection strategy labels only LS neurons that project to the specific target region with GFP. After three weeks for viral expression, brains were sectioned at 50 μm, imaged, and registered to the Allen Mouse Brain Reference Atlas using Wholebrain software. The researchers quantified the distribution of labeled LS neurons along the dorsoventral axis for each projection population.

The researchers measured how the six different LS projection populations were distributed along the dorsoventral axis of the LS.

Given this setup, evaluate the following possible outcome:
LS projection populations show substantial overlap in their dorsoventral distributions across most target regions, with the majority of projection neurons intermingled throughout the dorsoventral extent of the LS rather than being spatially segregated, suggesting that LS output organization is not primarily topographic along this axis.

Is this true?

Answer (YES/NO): NO